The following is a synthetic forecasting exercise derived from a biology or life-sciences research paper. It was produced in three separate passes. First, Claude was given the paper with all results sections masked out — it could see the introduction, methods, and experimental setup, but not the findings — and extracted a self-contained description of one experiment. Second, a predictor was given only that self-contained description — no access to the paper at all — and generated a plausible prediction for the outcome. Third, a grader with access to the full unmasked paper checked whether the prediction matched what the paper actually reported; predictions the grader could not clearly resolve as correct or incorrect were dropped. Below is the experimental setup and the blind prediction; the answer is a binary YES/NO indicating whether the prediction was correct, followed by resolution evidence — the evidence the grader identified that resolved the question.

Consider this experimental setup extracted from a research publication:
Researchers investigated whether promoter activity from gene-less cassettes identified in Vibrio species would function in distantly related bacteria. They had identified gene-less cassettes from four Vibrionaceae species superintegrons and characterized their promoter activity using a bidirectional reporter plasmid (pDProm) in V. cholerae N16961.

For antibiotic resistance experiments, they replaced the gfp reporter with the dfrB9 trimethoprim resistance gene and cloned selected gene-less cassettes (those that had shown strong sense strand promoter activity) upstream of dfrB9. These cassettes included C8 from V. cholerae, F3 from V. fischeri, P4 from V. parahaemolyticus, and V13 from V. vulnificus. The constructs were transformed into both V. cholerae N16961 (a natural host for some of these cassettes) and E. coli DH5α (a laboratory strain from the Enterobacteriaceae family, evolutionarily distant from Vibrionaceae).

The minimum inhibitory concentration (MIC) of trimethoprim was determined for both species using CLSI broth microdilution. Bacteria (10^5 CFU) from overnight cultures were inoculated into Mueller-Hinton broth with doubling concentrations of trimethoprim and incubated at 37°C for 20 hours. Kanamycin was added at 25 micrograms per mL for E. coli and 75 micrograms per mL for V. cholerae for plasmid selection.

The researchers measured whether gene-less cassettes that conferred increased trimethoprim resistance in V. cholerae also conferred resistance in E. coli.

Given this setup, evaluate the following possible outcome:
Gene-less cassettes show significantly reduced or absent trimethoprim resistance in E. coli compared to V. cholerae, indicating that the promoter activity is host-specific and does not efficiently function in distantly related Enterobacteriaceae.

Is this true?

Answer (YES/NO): NO